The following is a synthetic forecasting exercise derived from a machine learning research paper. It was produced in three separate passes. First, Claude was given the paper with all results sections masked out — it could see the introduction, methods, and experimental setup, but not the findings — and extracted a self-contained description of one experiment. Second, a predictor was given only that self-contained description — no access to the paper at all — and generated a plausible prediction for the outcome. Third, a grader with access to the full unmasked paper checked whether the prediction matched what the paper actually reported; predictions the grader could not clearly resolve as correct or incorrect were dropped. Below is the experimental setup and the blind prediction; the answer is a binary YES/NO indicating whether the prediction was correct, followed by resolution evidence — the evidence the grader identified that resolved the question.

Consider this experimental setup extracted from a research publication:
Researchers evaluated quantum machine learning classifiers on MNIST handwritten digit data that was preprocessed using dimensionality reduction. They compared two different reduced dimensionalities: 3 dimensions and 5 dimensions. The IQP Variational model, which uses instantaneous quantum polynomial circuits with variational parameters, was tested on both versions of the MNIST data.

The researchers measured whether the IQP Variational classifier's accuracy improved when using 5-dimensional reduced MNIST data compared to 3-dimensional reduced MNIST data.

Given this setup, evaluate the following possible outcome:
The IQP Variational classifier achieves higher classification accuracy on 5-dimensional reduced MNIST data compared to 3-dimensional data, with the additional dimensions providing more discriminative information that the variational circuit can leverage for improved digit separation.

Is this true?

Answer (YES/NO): YES